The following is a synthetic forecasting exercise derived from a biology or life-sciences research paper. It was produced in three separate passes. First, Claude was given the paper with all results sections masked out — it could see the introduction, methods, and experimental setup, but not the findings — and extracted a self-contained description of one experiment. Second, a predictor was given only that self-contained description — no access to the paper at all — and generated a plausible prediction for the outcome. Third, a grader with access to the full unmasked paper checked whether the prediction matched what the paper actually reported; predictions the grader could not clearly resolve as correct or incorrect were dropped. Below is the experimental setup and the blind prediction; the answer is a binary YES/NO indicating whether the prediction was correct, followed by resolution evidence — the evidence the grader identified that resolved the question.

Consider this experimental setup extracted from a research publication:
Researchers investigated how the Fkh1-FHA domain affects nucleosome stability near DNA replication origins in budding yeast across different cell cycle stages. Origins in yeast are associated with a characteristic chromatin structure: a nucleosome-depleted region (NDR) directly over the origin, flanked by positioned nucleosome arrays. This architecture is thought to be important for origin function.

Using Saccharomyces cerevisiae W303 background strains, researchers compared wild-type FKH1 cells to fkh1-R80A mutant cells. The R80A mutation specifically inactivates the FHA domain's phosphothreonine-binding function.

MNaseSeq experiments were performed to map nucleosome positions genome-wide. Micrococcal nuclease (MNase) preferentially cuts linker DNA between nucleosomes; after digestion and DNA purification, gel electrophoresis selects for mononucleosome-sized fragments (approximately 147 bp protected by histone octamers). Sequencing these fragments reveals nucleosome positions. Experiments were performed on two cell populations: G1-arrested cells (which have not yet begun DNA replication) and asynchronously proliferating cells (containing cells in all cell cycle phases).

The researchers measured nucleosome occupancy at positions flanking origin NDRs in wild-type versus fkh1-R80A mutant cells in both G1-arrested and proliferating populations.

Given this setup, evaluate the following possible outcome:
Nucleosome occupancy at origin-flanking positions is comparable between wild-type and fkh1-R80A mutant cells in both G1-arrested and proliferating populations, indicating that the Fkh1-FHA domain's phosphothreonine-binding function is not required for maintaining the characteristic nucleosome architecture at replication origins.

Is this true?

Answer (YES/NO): NO